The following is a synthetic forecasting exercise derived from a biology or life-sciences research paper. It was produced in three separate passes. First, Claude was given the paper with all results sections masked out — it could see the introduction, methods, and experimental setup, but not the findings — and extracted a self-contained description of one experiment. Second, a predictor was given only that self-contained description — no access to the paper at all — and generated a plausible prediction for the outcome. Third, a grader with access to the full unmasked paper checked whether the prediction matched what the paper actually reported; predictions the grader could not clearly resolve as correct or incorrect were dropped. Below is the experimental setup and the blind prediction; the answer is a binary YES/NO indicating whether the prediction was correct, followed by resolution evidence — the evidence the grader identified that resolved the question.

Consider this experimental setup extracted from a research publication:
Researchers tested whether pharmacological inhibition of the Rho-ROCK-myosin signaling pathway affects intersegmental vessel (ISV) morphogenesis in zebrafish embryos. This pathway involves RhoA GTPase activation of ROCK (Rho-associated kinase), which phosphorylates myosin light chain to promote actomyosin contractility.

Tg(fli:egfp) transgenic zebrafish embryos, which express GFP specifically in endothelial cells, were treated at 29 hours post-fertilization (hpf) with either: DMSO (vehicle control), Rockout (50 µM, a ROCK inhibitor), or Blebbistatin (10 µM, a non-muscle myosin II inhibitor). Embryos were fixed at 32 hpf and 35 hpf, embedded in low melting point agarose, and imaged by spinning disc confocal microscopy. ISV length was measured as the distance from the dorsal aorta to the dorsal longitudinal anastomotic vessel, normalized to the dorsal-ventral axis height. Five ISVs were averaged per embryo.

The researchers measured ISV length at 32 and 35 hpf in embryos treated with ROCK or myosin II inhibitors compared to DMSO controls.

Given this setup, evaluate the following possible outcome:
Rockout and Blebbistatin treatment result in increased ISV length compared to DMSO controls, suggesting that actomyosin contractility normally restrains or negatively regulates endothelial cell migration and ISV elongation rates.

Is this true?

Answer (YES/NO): NO